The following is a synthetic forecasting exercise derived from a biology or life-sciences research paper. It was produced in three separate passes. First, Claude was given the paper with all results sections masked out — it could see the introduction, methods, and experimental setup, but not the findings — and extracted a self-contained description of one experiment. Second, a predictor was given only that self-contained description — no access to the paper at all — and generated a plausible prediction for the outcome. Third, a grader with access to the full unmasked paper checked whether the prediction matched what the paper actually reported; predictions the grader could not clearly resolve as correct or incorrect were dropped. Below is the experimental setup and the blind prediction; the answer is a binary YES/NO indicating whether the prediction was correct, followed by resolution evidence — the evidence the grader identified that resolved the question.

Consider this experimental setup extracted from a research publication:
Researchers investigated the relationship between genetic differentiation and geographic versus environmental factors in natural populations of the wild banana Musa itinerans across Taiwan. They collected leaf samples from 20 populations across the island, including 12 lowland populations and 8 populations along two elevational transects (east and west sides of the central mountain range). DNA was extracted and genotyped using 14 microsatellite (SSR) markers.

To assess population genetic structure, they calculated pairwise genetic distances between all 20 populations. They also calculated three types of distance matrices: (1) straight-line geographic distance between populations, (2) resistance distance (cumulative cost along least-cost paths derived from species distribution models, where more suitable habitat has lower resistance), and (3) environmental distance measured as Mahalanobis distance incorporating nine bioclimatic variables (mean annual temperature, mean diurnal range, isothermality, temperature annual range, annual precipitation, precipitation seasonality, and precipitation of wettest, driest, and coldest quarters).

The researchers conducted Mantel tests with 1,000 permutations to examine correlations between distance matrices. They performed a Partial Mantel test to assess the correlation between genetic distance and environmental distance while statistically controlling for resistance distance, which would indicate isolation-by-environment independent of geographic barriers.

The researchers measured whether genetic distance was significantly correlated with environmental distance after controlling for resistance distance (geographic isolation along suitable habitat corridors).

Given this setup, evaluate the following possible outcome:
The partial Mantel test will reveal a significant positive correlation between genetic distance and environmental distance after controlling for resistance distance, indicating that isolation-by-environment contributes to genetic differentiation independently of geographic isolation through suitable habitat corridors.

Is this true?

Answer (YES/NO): YES